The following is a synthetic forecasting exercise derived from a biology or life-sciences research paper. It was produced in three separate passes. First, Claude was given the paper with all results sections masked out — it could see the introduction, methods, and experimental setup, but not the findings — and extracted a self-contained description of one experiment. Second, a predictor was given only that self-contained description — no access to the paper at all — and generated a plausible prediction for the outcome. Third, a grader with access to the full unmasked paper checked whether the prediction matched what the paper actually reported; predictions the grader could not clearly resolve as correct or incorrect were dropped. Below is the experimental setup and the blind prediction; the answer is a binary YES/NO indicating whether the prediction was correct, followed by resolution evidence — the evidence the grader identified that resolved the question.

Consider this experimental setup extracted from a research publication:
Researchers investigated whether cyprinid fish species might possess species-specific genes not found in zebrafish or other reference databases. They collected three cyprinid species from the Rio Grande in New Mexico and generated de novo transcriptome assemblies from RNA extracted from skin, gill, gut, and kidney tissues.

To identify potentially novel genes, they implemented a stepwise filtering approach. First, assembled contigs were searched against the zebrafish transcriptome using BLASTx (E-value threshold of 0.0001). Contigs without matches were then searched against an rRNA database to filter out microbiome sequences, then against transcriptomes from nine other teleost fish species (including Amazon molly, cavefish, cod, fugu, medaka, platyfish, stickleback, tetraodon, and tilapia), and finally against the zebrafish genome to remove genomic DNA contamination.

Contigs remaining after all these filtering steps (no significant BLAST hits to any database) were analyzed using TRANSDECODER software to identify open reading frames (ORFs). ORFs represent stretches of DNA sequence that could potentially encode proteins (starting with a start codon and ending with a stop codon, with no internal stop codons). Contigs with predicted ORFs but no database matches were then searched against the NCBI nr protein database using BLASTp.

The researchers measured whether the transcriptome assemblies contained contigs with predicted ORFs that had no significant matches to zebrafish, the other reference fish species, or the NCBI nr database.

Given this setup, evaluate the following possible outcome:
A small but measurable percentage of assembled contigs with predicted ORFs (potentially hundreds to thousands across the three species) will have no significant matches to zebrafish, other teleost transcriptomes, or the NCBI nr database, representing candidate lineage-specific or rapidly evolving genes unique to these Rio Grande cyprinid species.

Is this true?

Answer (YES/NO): YES